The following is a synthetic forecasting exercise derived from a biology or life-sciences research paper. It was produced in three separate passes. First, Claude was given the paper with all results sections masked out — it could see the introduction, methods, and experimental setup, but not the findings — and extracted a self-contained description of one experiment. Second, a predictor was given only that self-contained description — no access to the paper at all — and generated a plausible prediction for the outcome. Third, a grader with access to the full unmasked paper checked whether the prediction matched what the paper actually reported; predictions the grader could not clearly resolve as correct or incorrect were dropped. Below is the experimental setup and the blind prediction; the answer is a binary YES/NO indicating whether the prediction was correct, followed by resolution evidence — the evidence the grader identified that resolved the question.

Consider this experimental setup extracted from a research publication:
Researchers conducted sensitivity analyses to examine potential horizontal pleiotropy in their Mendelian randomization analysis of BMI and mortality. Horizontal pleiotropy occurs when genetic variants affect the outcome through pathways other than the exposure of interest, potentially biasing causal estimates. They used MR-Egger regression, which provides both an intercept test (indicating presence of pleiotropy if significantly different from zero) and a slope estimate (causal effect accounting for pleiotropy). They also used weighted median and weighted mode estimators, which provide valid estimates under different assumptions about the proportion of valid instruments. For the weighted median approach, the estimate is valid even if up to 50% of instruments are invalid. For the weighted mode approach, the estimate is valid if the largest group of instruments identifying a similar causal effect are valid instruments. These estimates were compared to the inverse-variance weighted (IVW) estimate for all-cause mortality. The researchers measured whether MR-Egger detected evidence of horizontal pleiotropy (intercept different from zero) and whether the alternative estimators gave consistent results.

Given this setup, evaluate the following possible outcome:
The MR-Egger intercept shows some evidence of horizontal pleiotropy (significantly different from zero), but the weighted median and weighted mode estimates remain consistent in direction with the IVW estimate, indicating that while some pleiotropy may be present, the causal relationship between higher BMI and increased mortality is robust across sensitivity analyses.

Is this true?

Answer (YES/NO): NO